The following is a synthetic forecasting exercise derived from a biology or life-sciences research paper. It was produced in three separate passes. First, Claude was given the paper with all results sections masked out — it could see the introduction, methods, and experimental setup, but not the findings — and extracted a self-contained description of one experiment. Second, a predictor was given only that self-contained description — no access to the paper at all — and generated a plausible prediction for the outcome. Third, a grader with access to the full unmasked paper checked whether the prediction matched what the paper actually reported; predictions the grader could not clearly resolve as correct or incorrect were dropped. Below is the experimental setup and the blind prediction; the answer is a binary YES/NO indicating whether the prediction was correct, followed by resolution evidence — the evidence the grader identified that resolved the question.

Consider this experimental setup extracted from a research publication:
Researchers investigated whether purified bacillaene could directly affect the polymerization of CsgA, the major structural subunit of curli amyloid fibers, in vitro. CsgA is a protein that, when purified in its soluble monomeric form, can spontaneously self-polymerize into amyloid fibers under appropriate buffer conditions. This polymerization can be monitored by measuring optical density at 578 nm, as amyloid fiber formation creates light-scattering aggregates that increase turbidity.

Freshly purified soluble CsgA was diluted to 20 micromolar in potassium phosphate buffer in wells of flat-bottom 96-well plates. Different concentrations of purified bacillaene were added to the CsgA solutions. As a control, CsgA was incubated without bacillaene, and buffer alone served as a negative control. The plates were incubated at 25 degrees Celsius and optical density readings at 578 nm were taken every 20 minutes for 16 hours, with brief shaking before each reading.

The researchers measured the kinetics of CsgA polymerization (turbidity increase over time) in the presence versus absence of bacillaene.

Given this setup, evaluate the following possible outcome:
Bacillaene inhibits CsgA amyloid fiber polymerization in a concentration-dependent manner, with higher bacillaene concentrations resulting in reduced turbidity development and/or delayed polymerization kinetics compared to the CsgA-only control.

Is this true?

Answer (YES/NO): YES